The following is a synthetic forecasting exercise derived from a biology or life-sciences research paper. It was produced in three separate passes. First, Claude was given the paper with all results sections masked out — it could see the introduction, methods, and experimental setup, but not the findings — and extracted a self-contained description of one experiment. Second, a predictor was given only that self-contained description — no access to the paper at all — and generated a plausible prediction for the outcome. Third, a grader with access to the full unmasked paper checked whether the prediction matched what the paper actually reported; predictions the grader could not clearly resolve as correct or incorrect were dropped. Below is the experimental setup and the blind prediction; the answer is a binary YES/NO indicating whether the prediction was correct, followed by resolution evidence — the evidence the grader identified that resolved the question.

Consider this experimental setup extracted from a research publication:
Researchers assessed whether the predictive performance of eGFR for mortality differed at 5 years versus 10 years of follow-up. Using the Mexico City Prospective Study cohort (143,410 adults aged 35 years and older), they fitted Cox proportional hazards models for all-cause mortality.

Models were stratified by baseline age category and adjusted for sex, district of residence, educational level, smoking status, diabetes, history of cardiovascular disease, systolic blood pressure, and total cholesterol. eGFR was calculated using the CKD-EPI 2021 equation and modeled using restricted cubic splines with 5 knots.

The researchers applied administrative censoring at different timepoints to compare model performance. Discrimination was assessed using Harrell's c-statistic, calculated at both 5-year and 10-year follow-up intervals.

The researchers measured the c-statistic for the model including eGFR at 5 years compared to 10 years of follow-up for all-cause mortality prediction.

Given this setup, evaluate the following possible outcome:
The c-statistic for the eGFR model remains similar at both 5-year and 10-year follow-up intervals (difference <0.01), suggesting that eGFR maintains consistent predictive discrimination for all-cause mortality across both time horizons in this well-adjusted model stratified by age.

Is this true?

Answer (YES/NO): NO